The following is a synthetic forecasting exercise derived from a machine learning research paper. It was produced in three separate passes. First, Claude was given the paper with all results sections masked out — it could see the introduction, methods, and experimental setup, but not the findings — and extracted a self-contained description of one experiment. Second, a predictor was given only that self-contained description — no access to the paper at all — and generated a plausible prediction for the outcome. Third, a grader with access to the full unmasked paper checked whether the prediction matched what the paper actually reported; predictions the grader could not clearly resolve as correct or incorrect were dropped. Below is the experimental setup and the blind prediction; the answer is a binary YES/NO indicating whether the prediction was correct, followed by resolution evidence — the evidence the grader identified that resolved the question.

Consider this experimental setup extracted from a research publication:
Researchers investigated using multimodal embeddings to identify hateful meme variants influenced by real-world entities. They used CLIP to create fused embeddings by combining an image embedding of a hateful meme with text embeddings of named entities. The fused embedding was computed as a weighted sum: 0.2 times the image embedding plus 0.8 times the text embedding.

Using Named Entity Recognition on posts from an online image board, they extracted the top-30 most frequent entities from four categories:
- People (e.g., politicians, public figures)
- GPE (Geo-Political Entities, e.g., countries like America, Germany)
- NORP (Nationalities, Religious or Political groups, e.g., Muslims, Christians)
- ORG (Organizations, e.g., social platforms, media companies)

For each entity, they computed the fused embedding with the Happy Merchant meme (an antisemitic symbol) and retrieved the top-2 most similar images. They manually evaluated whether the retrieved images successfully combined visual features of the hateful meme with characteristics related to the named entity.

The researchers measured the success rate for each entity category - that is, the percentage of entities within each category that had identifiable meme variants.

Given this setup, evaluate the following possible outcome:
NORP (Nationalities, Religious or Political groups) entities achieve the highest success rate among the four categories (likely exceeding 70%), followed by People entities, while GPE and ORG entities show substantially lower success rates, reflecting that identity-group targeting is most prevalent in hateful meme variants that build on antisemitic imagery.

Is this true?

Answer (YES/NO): NO